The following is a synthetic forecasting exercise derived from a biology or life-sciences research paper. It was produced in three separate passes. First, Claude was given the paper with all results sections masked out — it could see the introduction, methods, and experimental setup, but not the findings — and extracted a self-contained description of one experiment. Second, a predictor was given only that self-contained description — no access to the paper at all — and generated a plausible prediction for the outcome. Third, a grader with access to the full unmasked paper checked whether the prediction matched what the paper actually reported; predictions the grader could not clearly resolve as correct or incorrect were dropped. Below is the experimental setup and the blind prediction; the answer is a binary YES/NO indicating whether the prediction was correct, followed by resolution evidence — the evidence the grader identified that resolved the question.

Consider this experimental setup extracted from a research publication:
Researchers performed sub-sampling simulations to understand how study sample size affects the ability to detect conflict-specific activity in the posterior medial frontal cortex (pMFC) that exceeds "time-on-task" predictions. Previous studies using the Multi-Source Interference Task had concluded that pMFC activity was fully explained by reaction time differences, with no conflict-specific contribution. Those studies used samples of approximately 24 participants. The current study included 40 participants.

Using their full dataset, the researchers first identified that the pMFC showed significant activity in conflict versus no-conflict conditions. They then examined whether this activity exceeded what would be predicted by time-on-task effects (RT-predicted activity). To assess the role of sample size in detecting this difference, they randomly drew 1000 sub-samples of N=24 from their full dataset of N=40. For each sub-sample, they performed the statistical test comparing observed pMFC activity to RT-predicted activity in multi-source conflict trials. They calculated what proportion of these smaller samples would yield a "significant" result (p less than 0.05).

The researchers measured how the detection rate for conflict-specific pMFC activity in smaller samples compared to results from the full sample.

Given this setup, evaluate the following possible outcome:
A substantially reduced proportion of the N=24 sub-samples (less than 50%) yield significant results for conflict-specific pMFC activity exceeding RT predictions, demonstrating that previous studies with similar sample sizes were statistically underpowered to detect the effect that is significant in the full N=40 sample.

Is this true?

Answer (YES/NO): YES